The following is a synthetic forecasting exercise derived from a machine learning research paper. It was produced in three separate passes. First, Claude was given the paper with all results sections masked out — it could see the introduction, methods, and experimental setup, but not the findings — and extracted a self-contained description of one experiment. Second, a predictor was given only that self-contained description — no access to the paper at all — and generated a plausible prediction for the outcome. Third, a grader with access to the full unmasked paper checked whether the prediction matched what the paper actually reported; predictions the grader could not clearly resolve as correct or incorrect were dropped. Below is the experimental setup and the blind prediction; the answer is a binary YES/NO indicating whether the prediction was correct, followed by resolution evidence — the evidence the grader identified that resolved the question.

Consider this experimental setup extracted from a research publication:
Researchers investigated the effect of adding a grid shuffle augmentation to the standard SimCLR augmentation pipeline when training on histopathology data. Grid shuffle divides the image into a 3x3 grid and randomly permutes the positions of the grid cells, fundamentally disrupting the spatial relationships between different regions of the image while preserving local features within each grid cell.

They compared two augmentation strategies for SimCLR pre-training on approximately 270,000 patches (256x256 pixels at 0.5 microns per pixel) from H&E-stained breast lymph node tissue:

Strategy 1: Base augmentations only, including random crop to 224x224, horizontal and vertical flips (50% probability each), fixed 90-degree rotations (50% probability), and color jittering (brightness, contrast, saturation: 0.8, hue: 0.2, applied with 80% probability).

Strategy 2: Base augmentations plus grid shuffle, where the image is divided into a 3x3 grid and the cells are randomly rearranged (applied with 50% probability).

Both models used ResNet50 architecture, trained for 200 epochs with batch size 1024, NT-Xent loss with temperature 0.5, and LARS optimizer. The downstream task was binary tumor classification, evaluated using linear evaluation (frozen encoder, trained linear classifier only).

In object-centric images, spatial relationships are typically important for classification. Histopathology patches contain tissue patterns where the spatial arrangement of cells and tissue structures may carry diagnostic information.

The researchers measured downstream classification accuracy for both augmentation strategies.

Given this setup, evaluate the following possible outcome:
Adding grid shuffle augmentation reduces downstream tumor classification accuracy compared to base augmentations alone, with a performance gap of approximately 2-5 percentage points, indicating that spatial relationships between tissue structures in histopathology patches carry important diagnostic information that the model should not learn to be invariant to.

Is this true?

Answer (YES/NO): NO